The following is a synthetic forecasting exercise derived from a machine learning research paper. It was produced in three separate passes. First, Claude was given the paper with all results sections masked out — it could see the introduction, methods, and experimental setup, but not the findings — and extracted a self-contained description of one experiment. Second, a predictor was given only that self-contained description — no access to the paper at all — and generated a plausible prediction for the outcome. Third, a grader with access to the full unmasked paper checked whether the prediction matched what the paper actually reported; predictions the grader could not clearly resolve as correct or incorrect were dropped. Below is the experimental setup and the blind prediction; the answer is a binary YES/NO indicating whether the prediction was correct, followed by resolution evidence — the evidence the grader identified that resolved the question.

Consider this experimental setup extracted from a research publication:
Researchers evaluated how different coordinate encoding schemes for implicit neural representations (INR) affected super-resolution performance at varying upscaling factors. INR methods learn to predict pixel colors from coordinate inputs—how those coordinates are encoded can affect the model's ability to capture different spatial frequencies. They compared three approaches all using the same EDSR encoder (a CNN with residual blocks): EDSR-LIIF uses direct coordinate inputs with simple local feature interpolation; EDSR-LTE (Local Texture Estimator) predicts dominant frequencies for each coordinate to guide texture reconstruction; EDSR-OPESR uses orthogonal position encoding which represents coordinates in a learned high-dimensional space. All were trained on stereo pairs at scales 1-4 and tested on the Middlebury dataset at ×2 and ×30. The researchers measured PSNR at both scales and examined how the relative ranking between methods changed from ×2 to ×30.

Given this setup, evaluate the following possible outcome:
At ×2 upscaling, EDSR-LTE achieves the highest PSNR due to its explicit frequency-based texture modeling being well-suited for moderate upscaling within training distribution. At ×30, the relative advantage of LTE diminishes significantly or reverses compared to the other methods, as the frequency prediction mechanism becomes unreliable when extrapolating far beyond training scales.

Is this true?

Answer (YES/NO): YES